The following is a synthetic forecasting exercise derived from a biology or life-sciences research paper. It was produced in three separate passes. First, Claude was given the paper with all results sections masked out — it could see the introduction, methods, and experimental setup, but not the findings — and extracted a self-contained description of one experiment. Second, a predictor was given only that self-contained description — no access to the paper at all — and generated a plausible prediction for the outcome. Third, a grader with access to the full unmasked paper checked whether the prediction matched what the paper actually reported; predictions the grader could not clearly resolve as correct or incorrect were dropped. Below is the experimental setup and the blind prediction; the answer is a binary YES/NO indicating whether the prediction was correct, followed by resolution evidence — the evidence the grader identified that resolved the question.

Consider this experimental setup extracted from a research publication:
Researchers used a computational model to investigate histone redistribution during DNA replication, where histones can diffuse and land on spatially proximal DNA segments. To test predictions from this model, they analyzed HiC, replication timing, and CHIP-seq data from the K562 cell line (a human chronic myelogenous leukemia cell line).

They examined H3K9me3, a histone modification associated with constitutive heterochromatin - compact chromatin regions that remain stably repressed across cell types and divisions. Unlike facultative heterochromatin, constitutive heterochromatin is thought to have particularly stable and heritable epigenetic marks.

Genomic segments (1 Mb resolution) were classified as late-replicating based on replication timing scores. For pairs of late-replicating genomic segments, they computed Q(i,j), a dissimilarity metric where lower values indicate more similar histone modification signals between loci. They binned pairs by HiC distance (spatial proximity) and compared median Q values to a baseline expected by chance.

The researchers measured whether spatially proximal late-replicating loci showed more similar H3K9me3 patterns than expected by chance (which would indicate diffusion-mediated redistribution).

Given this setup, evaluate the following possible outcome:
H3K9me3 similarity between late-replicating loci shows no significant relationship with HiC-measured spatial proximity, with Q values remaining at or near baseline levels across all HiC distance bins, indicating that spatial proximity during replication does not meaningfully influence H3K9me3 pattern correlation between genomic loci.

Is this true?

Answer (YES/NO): YES